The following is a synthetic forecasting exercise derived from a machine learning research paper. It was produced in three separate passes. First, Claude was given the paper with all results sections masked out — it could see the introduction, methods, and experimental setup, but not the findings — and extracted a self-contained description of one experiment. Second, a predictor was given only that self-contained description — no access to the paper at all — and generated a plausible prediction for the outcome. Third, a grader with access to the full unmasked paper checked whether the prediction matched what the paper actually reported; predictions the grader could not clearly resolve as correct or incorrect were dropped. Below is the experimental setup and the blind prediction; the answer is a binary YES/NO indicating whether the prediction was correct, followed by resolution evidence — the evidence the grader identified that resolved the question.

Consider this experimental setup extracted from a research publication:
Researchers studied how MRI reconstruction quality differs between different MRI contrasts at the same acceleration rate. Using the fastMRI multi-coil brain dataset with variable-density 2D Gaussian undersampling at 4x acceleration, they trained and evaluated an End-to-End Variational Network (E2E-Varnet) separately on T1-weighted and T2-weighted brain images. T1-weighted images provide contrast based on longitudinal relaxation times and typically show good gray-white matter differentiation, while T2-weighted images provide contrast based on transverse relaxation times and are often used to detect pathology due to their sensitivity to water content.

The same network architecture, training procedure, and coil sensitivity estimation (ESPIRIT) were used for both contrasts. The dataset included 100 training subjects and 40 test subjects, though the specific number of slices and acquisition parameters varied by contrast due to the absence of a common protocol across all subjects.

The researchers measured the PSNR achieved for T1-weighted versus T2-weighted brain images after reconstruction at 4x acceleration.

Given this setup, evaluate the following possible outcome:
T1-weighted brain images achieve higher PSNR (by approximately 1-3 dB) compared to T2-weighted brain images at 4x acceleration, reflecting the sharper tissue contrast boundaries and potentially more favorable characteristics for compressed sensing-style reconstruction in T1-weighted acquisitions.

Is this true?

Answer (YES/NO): NO